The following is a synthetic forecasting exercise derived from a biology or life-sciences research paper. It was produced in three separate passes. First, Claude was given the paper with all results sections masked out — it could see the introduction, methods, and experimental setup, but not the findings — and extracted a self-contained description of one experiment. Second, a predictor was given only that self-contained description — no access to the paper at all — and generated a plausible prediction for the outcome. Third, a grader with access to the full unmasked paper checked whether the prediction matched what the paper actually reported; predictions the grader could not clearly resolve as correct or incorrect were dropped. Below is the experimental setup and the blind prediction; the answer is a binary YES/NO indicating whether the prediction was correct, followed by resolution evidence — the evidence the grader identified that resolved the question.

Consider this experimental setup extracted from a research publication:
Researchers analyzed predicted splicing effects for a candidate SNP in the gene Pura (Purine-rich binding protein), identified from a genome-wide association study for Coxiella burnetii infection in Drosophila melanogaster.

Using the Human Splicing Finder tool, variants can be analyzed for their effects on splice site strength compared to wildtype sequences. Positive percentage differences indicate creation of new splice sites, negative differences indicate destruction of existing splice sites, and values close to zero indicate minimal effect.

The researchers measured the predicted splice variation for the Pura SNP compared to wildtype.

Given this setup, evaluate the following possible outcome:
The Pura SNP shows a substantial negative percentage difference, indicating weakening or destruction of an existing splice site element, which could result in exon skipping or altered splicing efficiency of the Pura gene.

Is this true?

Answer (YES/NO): NO